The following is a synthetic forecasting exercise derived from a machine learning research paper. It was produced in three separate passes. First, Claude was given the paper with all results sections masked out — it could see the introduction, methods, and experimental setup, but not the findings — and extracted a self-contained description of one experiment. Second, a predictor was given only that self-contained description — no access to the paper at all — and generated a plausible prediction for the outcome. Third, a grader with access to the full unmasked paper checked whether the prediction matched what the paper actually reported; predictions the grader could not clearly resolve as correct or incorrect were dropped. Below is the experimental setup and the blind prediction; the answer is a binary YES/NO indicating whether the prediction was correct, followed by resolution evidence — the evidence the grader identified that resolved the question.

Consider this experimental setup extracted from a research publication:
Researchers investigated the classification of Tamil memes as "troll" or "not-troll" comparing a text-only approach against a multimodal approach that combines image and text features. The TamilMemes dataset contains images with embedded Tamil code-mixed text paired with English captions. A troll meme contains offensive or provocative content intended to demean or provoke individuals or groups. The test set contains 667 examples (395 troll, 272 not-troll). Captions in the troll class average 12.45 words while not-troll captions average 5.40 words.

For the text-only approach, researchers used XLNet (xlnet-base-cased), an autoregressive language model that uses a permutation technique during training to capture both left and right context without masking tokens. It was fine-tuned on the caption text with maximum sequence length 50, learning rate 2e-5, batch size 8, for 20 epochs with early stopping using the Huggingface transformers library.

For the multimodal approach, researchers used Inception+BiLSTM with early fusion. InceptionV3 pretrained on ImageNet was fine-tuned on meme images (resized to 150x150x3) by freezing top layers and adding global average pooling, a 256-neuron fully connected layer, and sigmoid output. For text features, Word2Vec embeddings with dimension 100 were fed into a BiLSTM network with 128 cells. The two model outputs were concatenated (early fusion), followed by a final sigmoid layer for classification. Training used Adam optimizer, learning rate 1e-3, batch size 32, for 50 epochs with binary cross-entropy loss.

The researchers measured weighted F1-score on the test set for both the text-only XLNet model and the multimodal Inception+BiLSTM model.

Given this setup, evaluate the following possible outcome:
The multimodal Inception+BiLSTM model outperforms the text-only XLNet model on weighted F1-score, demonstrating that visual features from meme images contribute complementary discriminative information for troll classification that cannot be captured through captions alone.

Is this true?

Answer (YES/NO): NO